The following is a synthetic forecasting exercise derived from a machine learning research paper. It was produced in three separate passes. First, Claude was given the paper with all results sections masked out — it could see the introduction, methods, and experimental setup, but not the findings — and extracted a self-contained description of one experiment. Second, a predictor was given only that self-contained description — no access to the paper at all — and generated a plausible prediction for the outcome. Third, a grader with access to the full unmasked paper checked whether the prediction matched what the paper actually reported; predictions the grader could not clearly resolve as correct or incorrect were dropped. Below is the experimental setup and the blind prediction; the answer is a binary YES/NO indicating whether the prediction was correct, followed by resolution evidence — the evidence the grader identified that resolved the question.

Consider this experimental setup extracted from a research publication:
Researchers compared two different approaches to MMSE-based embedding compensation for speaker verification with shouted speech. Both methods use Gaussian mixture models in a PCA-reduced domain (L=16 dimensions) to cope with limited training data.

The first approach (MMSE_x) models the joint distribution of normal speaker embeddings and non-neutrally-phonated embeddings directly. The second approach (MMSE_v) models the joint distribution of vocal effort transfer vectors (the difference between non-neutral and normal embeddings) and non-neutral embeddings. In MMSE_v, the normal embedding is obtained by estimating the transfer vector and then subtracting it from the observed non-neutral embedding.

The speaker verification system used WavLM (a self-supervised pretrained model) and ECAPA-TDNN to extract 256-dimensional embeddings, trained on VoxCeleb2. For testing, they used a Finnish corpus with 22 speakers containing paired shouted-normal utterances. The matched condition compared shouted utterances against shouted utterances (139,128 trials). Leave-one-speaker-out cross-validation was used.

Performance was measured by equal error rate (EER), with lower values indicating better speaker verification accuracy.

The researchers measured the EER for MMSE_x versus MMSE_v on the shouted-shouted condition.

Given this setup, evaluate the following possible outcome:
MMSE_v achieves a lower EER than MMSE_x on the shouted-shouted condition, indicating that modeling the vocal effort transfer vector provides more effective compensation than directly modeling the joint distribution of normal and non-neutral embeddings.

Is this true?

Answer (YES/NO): YES